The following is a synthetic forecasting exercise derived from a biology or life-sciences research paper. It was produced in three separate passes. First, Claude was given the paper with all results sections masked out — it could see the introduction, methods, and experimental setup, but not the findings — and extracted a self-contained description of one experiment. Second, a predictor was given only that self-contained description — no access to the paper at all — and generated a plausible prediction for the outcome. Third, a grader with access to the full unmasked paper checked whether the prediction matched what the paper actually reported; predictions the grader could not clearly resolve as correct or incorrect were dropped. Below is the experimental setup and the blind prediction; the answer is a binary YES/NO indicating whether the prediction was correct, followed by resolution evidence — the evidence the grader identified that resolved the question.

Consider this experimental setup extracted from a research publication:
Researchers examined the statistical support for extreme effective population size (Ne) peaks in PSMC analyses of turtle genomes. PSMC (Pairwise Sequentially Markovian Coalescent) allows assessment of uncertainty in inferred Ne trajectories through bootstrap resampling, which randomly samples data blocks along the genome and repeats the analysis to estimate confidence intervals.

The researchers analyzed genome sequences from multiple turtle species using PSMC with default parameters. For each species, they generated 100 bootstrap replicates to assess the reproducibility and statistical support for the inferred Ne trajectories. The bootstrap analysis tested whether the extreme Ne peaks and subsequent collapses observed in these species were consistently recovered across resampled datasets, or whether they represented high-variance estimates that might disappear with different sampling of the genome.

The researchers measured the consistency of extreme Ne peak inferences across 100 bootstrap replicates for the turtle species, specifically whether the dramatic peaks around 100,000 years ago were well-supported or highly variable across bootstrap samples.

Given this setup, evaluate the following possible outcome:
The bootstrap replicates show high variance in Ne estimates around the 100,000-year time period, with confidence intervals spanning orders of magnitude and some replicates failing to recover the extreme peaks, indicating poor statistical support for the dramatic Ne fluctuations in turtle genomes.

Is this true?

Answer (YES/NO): NO